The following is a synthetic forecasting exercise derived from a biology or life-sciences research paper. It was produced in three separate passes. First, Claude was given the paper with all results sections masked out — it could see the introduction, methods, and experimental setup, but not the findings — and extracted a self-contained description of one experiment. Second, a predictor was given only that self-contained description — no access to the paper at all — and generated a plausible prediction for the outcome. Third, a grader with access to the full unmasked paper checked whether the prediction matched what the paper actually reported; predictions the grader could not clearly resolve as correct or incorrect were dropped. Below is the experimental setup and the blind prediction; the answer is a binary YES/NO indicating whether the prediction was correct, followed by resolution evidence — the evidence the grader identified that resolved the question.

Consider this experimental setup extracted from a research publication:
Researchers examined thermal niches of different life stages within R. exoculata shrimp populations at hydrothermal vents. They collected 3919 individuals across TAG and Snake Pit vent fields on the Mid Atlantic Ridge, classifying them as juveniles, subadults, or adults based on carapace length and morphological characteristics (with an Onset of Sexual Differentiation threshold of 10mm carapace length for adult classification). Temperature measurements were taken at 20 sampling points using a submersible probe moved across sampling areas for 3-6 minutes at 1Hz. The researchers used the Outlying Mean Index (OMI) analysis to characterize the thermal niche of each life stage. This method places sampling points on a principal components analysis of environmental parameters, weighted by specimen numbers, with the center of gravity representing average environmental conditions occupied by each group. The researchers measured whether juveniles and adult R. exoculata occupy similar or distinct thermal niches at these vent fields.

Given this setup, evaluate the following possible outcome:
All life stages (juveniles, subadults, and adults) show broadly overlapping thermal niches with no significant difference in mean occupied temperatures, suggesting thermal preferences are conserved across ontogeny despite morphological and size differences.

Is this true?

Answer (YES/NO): NO